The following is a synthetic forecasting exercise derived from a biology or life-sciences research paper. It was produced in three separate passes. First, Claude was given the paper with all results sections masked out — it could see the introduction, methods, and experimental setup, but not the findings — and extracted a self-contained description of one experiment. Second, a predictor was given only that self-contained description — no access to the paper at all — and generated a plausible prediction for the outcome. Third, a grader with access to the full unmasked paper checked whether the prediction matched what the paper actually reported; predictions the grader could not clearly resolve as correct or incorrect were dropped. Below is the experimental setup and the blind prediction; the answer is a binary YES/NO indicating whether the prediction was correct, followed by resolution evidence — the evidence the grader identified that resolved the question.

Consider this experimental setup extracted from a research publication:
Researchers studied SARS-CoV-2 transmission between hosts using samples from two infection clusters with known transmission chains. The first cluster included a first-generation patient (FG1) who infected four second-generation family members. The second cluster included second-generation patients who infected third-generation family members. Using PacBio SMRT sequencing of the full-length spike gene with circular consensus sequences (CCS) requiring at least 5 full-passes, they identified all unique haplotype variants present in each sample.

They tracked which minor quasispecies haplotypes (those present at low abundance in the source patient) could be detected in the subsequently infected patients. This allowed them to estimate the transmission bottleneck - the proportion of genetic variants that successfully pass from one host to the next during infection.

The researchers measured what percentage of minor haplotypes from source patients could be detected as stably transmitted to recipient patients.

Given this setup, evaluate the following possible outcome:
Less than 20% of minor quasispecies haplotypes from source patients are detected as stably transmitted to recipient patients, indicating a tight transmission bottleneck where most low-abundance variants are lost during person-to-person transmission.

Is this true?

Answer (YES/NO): YES